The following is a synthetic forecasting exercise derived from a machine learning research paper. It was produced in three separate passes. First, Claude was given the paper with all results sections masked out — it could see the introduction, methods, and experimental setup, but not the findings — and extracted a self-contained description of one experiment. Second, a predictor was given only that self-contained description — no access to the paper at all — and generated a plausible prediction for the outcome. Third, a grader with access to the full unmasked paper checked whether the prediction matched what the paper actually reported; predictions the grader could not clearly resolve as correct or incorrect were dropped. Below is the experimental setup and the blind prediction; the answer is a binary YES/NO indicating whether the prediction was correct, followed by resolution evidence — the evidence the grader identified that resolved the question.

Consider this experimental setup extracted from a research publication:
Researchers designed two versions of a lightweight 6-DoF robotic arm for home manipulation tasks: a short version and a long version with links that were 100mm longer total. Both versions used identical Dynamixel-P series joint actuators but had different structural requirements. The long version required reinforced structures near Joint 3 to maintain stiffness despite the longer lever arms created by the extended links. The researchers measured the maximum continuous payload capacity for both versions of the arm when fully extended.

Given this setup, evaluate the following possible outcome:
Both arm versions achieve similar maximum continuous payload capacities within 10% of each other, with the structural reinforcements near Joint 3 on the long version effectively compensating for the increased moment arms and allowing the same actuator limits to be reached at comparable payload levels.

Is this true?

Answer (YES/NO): NO